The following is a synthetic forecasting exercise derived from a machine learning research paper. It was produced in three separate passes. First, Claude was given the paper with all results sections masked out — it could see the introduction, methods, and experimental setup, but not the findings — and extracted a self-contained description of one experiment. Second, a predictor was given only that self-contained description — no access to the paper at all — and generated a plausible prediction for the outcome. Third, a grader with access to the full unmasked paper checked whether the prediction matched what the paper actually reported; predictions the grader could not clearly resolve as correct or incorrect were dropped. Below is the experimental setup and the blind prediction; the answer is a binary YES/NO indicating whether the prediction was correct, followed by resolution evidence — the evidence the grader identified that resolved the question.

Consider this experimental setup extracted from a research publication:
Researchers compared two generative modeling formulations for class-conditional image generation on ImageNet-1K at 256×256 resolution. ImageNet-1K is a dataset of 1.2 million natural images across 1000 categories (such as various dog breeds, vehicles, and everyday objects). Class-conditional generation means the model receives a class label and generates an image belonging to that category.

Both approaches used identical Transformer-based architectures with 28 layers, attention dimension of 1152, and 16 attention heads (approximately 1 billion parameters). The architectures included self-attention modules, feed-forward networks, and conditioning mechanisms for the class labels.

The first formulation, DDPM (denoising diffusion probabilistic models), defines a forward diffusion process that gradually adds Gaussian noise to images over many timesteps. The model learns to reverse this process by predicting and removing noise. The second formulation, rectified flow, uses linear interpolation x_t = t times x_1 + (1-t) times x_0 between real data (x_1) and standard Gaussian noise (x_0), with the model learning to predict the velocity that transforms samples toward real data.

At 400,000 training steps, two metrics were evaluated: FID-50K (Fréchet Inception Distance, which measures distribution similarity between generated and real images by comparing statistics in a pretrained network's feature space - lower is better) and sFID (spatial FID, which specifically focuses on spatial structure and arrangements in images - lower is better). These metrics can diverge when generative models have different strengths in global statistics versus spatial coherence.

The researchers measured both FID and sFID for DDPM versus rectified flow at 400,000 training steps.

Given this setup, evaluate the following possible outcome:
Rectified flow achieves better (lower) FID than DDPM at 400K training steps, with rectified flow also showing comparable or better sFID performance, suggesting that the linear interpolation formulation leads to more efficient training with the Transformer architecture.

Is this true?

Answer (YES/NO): NO